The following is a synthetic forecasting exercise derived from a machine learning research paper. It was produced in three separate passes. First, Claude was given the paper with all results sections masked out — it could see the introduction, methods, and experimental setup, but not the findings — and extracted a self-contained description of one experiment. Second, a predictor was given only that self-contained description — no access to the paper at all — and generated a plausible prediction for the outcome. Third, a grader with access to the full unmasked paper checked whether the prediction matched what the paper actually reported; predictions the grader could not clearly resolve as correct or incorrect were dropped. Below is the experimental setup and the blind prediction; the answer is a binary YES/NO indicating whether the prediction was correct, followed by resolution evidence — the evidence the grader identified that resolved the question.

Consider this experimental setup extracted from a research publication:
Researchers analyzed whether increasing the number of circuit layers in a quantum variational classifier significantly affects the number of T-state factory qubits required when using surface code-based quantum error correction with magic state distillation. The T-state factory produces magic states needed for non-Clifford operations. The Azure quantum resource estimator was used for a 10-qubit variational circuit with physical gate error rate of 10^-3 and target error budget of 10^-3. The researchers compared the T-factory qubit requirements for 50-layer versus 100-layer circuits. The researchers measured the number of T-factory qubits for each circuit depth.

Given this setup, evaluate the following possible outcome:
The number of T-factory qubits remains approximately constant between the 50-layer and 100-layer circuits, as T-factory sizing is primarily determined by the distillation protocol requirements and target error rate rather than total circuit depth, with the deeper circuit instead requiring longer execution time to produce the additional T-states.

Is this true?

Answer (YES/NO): YES